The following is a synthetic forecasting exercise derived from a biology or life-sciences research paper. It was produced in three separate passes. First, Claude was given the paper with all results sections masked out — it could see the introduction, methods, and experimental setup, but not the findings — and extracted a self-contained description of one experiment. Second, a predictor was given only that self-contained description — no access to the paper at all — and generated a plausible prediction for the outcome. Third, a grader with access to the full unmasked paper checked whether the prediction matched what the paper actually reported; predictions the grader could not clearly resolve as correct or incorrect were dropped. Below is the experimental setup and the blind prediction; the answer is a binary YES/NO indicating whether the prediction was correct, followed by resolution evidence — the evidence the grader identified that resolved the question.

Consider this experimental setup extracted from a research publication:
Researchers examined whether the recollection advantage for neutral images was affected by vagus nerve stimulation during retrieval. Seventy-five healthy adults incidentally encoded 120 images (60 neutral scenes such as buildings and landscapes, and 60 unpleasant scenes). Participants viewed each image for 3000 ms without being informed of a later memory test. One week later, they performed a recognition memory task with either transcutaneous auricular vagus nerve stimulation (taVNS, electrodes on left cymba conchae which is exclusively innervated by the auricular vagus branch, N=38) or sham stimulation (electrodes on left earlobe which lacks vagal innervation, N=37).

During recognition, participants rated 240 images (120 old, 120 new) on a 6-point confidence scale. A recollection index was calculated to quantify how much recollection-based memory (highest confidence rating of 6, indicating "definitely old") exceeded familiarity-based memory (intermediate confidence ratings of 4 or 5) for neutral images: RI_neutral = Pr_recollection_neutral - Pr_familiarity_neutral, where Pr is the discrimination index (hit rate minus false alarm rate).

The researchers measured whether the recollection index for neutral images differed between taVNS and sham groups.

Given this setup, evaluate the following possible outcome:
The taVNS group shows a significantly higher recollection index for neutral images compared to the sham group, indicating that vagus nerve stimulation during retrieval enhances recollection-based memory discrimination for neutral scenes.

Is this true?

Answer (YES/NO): NO